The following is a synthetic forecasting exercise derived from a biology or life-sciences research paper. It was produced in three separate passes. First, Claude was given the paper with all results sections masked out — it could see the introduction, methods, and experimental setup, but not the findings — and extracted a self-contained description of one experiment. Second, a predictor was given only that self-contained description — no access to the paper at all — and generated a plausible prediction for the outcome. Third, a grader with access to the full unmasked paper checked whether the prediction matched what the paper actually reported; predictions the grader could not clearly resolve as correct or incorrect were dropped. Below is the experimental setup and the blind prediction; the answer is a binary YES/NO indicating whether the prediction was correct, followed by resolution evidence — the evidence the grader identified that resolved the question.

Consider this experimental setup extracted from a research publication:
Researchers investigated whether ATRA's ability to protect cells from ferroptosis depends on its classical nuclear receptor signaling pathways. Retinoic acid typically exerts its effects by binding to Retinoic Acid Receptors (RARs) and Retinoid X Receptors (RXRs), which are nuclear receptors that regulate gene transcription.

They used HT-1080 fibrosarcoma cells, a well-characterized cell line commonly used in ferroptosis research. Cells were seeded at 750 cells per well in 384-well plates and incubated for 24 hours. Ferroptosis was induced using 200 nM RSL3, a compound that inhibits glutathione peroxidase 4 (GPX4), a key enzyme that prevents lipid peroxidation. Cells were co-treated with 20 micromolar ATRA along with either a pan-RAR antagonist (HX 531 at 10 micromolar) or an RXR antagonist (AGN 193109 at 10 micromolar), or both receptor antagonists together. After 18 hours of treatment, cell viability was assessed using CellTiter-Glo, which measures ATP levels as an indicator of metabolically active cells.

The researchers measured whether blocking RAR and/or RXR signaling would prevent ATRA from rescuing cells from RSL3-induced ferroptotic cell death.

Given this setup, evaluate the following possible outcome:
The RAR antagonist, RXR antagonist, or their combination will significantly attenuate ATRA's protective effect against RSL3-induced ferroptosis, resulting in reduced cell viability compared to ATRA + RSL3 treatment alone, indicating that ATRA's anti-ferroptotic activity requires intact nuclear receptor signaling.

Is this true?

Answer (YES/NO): YES